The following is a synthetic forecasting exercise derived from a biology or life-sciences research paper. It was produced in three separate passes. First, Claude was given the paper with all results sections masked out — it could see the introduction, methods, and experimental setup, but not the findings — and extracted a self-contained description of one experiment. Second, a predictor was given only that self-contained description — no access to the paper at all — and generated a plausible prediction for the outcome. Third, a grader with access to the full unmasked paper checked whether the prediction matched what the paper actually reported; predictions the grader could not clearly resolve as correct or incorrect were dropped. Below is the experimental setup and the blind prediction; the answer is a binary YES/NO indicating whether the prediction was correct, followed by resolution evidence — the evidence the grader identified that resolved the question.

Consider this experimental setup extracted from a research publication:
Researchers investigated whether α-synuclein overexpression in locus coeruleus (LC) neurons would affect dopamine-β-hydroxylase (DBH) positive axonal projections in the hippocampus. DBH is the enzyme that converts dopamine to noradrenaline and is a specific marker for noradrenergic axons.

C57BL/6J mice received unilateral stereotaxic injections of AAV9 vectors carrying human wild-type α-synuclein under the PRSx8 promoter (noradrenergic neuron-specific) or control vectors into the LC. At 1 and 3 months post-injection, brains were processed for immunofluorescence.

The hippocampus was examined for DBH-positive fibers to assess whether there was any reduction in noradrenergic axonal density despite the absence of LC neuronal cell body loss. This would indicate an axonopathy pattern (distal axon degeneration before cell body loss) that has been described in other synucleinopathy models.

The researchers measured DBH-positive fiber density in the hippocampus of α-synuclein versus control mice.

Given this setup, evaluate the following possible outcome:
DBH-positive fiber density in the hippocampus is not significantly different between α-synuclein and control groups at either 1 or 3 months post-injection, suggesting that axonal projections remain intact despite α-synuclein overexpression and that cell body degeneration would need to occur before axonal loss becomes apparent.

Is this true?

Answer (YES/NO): NO